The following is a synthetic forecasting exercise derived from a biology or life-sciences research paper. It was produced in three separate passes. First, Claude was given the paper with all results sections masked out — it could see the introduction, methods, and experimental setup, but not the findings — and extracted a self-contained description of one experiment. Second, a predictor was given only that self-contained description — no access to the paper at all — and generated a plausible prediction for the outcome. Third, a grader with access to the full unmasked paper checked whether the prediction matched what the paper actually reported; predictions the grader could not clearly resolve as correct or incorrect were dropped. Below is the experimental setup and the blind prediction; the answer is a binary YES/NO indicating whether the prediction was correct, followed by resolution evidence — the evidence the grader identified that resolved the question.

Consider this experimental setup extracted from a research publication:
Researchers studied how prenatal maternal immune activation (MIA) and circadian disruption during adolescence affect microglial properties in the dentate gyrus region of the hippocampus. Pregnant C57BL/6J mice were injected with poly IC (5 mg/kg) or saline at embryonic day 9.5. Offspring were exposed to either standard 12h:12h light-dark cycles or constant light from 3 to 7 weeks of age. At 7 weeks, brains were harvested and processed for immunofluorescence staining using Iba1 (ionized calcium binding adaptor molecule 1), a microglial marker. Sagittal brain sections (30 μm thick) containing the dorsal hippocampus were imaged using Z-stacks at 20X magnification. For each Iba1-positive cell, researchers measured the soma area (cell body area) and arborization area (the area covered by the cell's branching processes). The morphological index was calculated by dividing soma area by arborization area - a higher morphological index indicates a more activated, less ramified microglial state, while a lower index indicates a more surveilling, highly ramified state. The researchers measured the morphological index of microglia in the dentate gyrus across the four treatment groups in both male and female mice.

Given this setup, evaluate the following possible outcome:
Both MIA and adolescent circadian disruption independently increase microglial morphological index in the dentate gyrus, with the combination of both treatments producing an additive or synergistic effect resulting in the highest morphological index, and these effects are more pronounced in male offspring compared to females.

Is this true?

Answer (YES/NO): NO